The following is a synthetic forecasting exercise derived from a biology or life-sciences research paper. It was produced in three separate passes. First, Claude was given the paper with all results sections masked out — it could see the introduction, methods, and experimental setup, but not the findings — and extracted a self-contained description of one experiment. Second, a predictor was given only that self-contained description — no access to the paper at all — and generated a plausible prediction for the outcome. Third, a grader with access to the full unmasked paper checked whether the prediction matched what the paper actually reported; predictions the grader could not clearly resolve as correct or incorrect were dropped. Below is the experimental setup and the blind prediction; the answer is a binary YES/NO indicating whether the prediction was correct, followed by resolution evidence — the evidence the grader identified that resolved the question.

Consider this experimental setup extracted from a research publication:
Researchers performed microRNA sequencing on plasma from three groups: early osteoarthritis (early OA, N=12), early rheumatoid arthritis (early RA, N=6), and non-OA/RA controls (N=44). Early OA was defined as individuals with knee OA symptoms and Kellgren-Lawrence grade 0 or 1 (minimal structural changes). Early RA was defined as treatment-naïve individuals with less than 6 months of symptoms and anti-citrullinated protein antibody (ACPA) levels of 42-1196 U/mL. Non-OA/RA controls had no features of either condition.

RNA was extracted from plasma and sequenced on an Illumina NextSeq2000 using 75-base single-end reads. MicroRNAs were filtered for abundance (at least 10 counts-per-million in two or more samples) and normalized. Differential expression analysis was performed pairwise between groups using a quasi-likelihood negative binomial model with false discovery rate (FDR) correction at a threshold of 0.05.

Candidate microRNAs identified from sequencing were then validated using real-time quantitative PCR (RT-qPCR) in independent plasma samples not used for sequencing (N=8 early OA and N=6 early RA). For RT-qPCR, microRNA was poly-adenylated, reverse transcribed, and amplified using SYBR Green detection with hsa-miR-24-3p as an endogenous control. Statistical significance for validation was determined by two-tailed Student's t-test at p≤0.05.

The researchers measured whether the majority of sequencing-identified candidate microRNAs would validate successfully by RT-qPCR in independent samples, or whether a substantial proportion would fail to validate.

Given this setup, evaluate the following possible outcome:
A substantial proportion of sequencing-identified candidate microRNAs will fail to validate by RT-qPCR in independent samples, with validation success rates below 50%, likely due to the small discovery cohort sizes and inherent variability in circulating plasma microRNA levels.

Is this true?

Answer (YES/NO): NO